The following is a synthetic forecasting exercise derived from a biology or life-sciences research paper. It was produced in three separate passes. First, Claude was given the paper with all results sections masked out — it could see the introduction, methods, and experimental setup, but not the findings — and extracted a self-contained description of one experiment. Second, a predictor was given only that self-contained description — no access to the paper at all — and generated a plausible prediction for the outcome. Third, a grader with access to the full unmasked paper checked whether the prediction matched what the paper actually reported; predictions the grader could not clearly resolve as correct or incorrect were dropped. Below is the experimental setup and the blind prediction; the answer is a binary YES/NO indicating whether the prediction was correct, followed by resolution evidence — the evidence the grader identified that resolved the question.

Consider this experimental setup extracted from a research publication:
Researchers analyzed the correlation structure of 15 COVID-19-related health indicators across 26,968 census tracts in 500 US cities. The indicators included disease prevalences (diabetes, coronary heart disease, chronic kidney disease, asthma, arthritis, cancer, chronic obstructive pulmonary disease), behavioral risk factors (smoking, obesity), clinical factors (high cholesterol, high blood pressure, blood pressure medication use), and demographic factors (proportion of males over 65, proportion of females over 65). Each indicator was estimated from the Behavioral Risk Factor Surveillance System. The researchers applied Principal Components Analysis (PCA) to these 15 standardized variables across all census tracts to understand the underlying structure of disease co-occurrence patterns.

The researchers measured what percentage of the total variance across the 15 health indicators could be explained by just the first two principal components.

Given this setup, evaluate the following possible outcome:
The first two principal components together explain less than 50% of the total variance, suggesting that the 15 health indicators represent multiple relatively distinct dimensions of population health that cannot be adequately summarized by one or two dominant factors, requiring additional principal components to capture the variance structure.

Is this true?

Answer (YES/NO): NO